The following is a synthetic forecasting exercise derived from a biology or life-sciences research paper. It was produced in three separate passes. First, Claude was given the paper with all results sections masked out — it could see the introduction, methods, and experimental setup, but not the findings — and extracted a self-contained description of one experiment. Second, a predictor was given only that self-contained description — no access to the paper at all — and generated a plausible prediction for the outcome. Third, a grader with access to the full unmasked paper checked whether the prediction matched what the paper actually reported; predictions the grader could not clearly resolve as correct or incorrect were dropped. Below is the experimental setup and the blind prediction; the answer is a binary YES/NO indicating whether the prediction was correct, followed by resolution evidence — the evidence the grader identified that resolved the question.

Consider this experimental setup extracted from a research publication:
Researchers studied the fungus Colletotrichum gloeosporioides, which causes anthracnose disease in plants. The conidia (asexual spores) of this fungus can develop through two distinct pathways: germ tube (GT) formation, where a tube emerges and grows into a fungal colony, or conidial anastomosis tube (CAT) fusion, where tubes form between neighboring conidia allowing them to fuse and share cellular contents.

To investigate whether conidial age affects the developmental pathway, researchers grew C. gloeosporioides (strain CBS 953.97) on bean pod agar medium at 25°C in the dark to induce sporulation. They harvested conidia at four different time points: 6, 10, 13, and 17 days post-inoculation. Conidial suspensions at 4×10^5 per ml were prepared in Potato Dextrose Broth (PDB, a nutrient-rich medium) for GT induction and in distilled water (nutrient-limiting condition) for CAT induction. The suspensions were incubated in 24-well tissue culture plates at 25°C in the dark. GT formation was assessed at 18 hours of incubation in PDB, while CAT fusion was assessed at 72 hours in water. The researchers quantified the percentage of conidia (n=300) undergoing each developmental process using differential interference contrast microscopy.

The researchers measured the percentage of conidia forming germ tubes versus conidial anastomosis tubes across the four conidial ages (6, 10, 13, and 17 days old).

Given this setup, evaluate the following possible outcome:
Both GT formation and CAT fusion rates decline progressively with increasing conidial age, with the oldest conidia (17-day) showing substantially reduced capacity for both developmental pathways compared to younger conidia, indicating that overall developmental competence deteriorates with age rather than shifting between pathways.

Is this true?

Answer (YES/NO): NO